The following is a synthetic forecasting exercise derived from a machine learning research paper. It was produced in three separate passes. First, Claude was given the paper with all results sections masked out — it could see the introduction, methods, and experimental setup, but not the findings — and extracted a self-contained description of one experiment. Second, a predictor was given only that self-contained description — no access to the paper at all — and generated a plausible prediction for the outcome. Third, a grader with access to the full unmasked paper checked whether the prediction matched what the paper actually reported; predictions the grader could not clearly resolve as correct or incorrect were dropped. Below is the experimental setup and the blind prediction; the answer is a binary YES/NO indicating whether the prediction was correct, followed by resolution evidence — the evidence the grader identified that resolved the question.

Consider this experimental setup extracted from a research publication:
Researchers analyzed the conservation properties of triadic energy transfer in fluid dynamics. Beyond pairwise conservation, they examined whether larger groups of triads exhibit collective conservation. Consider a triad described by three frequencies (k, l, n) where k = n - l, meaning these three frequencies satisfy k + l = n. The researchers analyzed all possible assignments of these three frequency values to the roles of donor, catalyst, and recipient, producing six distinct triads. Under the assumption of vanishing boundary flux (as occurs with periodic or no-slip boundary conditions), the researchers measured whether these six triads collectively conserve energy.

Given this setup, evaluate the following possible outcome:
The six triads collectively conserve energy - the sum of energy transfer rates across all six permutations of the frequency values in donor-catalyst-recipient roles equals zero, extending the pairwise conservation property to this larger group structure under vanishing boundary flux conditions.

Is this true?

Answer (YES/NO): YES